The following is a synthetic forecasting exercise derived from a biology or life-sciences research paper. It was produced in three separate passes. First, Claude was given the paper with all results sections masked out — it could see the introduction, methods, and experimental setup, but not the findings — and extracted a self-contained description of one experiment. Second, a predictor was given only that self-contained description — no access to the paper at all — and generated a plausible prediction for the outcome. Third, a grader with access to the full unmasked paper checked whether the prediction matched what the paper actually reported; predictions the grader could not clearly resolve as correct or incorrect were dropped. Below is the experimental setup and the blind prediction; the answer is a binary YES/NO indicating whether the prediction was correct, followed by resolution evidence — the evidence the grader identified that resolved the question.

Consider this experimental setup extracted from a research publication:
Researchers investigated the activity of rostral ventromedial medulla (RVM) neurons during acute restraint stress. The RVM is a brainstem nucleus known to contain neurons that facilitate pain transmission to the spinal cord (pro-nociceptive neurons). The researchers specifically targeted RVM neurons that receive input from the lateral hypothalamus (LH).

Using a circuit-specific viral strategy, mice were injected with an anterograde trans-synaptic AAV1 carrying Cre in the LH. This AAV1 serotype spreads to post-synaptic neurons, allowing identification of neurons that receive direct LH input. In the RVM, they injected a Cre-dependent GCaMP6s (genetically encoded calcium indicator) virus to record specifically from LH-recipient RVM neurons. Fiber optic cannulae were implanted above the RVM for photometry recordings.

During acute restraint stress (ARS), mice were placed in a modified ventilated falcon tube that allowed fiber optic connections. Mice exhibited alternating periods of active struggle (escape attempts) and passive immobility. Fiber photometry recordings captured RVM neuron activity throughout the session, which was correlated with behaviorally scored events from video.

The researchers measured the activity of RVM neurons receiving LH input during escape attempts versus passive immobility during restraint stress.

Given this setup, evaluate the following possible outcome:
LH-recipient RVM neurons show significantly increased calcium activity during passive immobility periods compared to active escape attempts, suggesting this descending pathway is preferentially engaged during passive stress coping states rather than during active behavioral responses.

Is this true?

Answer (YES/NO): YES